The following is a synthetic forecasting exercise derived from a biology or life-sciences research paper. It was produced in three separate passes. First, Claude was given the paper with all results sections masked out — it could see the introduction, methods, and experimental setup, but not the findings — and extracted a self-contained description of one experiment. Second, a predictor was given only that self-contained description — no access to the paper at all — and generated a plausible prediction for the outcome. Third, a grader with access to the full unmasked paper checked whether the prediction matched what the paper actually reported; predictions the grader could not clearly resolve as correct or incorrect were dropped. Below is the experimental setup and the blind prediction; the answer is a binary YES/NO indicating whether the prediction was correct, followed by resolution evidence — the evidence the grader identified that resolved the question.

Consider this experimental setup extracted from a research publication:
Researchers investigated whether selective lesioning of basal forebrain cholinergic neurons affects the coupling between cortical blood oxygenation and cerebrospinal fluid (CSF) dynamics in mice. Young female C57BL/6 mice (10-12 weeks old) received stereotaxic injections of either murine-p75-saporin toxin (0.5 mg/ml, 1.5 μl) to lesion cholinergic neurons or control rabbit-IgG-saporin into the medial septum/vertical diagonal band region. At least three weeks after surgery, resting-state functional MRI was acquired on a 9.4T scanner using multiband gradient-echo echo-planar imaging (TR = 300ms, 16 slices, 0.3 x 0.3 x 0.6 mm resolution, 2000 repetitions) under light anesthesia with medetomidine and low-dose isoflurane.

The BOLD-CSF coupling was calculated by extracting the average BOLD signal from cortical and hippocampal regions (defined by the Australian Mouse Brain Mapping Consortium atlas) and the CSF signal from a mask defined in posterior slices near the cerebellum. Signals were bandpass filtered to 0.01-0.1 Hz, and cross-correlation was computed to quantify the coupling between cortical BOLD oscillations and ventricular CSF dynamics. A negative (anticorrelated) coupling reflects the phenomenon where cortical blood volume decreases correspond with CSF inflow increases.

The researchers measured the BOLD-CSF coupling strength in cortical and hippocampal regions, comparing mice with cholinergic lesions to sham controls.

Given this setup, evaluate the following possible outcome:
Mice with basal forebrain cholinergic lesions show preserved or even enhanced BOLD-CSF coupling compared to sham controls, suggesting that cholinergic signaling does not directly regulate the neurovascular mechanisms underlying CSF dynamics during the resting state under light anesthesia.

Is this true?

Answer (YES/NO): NO